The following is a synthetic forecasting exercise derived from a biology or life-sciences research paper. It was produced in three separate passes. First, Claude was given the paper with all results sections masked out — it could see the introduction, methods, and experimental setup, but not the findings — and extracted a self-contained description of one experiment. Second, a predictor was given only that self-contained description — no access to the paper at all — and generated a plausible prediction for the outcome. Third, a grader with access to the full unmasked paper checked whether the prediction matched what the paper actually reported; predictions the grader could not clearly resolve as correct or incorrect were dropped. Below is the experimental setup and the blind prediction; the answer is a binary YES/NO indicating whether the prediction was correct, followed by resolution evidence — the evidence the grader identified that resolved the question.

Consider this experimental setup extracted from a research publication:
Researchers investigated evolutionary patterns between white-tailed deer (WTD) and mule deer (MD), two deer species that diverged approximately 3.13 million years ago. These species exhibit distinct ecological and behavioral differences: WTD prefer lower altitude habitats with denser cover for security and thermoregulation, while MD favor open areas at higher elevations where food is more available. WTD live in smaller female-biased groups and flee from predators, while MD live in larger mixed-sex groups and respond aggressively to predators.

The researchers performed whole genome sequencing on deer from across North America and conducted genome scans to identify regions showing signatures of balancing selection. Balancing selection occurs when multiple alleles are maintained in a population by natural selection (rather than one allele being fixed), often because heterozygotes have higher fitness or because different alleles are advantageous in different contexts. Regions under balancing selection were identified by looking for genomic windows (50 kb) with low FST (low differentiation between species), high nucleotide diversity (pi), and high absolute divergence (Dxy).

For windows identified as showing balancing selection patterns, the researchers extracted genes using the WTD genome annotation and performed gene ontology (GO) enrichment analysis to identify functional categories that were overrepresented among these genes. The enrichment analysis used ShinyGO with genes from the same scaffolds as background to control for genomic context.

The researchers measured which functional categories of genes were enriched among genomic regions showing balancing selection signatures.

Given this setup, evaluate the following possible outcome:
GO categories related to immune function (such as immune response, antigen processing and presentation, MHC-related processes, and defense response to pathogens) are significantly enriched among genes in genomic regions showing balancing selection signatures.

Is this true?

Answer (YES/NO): YES